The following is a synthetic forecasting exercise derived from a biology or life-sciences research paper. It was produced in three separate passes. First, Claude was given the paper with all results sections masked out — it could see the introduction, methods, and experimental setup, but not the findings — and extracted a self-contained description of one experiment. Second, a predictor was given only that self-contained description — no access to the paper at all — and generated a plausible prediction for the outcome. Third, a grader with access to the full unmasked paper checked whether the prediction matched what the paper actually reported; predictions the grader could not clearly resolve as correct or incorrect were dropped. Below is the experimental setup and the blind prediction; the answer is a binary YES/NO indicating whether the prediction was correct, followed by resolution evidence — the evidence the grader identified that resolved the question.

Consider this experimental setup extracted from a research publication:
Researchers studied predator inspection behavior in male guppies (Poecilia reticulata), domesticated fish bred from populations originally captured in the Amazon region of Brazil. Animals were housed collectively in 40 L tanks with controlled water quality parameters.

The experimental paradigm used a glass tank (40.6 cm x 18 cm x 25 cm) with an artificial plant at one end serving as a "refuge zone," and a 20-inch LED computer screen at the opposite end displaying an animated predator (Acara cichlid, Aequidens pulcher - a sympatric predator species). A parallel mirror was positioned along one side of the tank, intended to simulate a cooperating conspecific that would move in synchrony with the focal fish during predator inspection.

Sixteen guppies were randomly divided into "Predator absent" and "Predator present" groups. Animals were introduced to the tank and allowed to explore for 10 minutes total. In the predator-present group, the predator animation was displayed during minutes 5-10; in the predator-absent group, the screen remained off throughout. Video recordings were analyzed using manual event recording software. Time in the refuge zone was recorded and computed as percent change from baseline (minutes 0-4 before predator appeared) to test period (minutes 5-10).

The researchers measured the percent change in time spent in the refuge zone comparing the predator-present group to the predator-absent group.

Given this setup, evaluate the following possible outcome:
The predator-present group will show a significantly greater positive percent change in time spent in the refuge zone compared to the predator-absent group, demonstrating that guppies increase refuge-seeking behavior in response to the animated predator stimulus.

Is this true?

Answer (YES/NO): NO